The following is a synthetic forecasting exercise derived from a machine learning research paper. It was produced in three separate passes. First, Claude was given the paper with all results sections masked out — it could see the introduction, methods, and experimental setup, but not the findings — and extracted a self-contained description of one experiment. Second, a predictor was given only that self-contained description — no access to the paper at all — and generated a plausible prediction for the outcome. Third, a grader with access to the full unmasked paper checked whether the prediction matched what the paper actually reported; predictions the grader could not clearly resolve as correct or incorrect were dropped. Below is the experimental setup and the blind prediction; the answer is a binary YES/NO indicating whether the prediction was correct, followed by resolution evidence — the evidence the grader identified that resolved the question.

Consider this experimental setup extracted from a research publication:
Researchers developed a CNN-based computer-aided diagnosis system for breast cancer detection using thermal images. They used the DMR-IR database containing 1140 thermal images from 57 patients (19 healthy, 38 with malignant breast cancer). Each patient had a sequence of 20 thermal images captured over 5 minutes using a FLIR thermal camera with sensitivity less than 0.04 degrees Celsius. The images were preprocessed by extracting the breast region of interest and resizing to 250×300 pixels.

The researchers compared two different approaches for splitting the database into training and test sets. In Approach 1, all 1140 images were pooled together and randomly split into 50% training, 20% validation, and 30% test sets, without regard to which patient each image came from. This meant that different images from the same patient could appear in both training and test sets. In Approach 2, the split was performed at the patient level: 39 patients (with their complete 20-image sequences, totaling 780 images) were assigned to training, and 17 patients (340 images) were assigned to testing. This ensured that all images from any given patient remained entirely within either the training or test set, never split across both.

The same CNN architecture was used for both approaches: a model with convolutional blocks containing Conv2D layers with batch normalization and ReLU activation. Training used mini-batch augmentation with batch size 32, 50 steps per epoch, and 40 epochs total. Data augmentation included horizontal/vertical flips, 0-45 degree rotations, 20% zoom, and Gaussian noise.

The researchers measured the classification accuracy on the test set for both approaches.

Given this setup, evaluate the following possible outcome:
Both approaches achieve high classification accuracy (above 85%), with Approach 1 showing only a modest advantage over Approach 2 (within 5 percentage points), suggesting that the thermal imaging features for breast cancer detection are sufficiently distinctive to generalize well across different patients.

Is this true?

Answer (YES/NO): NO